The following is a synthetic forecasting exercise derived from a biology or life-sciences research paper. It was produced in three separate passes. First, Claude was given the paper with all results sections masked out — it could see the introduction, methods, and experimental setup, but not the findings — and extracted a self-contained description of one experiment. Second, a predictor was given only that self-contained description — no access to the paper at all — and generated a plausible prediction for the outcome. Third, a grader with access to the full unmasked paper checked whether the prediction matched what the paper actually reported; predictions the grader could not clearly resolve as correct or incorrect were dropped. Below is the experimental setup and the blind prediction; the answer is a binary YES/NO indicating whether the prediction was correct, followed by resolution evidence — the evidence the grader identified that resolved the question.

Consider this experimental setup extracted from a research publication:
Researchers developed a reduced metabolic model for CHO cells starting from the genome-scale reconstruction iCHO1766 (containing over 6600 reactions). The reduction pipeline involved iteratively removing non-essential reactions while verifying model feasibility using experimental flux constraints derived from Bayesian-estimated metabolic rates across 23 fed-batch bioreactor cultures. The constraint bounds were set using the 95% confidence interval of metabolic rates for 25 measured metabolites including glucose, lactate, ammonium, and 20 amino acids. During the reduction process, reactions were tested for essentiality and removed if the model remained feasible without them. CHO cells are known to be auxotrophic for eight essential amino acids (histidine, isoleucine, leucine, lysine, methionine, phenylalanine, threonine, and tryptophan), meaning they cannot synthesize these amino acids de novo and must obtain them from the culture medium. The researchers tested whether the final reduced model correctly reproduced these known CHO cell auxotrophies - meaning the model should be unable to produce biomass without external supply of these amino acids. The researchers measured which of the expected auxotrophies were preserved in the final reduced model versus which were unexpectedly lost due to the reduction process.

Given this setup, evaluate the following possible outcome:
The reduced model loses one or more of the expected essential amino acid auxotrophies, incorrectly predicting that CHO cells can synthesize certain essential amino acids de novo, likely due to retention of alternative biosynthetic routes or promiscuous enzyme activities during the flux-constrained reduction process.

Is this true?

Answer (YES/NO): NO